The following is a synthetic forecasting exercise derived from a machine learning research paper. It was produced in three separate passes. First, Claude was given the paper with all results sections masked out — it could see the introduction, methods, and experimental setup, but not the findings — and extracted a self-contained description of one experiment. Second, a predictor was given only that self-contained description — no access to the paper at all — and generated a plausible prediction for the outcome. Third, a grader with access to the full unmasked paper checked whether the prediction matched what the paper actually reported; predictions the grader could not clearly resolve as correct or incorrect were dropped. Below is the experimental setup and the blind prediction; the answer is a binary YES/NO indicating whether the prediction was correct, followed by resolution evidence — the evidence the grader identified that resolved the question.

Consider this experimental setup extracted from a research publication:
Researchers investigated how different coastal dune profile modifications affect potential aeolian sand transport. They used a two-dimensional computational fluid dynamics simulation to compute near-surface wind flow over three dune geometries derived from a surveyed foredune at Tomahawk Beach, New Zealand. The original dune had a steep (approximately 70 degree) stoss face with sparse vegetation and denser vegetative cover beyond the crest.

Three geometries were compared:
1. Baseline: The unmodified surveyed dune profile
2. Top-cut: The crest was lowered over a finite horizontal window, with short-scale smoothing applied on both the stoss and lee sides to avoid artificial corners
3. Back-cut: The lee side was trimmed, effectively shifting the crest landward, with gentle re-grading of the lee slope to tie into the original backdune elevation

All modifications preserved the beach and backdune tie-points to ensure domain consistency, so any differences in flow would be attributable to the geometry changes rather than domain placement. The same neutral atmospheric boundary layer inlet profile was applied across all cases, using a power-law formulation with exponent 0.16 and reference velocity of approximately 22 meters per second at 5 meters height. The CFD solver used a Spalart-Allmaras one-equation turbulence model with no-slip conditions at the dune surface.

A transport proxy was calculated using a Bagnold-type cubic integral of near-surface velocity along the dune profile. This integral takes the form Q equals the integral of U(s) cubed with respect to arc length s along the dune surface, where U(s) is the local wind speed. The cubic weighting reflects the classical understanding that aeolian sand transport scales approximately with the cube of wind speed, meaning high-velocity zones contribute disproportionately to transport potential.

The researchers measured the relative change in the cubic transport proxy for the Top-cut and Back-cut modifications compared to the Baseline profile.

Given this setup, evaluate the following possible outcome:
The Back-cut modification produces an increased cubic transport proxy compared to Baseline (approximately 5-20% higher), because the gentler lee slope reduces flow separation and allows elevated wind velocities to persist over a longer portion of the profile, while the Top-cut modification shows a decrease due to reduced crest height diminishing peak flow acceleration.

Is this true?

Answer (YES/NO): NO